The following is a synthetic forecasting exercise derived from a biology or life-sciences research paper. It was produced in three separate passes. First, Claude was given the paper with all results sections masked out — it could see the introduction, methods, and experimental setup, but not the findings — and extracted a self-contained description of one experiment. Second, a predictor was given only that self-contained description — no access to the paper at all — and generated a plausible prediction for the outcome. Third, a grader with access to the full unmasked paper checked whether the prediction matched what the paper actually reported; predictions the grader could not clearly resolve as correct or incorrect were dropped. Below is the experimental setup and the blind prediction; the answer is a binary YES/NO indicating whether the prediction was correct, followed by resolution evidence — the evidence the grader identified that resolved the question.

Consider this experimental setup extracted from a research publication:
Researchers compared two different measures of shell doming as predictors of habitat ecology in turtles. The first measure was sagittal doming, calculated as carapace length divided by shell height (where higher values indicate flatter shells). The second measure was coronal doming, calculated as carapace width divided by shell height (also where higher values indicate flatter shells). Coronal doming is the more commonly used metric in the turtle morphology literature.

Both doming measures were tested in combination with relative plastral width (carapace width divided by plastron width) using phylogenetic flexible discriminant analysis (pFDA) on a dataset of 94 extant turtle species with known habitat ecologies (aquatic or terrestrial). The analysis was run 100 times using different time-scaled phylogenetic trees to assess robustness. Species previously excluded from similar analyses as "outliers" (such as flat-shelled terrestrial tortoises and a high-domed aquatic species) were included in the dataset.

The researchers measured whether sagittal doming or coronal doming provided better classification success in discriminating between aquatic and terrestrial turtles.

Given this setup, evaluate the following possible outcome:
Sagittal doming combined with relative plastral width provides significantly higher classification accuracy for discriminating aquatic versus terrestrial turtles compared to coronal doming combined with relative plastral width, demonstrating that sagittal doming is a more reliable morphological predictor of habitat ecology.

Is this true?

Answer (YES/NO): NO